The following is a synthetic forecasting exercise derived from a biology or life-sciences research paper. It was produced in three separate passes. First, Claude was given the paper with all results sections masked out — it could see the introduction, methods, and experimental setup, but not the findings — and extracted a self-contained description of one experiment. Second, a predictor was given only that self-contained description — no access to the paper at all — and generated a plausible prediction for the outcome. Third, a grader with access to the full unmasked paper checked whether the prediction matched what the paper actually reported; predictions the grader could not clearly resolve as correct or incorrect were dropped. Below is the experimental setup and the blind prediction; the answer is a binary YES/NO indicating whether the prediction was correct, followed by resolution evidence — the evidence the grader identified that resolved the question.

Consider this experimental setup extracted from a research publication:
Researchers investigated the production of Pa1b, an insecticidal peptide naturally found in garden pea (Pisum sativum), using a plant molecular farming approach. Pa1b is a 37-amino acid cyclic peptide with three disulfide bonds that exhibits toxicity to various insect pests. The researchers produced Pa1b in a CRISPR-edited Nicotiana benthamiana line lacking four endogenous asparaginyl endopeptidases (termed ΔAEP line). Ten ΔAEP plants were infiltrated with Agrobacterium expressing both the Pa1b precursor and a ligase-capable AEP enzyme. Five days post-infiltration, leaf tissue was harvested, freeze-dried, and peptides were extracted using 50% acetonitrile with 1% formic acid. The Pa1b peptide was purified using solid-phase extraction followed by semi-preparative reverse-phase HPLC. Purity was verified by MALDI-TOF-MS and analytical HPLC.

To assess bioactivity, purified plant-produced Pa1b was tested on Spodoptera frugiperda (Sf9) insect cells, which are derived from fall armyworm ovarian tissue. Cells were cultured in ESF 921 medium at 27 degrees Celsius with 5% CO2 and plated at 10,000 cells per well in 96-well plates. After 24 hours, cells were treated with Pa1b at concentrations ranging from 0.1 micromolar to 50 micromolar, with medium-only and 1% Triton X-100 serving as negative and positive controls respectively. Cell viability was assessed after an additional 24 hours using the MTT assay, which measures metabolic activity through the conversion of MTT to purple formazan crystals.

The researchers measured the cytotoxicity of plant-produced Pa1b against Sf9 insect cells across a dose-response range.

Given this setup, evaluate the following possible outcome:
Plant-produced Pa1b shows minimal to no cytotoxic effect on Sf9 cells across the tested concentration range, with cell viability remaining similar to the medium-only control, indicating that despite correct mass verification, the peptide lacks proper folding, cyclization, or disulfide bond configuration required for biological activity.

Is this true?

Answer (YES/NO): NO